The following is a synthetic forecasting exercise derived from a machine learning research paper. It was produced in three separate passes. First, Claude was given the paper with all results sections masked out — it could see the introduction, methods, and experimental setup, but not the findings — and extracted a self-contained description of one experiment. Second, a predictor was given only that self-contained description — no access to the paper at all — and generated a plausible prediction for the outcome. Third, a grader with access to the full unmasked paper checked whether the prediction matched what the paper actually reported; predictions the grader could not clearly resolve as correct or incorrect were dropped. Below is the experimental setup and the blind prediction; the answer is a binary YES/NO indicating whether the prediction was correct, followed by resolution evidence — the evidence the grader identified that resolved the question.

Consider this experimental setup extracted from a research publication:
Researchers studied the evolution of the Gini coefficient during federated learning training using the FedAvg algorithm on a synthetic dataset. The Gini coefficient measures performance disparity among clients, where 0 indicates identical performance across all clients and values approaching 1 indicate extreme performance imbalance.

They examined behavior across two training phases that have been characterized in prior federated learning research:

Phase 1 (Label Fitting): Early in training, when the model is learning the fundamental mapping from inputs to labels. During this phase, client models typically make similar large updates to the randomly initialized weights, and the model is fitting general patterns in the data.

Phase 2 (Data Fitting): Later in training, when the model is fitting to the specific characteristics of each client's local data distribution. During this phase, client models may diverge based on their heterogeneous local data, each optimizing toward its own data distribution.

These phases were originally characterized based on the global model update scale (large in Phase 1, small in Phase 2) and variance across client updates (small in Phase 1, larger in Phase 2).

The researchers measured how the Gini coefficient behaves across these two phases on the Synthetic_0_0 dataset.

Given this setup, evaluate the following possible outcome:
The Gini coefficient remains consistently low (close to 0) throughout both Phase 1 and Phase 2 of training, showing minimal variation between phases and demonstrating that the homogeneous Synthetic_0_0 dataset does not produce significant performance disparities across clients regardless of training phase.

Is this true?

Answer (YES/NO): NO